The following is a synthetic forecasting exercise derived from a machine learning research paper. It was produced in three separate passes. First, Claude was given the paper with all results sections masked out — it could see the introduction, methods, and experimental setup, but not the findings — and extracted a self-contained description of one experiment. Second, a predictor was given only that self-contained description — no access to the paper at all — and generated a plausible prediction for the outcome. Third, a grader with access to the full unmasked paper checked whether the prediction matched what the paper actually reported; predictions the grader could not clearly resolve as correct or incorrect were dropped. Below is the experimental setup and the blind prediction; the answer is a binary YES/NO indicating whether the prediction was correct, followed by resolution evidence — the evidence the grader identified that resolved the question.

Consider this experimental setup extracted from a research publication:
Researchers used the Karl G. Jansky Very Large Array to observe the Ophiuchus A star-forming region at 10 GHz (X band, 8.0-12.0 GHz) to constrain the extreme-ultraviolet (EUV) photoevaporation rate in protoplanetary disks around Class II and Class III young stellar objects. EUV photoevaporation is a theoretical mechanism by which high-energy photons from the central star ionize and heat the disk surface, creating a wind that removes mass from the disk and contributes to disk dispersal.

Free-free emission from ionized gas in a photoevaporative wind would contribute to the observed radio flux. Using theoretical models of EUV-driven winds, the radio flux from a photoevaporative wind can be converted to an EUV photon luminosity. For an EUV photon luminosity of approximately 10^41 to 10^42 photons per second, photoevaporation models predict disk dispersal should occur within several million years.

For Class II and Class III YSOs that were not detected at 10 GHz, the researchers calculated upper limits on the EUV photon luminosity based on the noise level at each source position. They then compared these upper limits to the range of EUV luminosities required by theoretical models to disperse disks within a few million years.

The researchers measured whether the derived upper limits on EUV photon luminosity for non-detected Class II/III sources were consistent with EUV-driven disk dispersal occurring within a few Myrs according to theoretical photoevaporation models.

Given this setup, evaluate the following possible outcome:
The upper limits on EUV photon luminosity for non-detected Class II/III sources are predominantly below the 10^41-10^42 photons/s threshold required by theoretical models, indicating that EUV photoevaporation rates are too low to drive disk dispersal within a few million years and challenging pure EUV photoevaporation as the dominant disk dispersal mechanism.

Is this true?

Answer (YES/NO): YES